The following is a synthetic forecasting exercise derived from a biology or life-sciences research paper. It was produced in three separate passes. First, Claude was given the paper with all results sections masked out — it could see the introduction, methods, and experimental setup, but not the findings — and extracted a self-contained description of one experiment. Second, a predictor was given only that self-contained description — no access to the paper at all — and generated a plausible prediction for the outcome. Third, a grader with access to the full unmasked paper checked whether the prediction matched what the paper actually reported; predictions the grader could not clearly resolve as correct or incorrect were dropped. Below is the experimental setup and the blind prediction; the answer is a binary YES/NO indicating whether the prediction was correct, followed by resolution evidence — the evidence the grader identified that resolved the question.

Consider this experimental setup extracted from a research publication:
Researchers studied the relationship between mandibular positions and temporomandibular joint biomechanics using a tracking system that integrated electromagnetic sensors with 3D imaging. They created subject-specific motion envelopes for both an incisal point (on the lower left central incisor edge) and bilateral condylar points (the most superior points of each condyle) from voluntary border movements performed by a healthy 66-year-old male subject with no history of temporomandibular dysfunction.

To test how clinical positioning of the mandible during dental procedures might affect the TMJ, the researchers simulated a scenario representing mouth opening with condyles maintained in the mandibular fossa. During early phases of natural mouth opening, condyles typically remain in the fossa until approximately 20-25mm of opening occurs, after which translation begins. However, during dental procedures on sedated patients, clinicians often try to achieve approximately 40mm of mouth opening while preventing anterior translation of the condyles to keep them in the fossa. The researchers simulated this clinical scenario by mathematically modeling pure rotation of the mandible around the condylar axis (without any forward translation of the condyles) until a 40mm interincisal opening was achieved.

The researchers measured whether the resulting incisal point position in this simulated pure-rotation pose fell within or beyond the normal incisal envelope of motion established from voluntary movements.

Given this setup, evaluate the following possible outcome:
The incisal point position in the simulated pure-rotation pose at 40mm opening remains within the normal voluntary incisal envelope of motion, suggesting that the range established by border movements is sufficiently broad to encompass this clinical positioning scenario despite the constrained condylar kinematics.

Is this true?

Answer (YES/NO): NO